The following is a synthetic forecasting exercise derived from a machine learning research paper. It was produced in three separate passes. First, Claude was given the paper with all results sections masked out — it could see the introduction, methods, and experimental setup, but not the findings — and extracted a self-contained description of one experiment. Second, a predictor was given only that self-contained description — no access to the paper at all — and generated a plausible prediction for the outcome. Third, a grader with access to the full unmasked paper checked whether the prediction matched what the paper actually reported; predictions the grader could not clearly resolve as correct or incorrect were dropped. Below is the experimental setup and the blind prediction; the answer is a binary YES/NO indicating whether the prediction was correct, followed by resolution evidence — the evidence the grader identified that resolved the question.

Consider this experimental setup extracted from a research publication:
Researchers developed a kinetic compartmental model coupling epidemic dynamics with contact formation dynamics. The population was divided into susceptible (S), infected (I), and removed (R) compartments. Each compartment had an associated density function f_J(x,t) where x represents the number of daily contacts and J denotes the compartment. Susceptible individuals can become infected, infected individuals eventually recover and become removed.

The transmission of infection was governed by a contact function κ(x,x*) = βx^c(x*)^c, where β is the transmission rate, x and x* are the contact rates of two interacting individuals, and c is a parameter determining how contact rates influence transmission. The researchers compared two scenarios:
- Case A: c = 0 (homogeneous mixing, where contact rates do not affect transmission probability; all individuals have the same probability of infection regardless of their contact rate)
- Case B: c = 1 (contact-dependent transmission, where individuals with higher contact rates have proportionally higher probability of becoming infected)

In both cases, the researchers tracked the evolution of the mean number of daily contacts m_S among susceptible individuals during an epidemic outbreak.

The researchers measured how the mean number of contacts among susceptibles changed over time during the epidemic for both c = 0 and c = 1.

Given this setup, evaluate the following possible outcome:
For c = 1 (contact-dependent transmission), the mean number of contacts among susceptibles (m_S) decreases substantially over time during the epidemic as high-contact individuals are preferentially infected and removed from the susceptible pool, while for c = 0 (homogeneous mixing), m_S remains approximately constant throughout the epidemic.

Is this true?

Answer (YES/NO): YES